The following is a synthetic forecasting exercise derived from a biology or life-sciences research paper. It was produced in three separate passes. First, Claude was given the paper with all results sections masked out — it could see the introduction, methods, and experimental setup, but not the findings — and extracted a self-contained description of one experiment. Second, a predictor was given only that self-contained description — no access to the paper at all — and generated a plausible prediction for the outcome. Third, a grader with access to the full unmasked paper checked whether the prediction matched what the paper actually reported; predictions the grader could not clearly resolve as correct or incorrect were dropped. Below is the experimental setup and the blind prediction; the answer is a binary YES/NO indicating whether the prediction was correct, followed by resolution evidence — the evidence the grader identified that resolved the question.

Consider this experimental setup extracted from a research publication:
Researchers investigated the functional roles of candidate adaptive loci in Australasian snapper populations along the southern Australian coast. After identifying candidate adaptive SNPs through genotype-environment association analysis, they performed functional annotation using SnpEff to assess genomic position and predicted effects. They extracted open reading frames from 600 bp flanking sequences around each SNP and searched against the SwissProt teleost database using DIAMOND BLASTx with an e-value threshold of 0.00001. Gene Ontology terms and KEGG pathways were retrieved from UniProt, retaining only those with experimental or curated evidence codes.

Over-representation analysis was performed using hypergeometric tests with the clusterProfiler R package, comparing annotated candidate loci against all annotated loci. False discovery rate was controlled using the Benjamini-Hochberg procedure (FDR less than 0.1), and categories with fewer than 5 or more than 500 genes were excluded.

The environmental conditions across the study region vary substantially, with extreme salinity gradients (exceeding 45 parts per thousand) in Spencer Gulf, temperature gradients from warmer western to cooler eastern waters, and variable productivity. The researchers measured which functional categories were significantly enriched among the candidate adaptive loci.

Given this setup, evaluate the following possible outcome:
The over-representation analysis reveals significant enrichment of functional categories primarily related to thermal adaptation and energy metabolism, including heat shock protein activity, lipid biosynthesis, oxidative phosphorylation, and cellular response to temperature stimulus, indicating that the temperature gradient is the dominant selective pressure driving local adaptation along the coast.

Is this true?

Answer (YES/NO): NO